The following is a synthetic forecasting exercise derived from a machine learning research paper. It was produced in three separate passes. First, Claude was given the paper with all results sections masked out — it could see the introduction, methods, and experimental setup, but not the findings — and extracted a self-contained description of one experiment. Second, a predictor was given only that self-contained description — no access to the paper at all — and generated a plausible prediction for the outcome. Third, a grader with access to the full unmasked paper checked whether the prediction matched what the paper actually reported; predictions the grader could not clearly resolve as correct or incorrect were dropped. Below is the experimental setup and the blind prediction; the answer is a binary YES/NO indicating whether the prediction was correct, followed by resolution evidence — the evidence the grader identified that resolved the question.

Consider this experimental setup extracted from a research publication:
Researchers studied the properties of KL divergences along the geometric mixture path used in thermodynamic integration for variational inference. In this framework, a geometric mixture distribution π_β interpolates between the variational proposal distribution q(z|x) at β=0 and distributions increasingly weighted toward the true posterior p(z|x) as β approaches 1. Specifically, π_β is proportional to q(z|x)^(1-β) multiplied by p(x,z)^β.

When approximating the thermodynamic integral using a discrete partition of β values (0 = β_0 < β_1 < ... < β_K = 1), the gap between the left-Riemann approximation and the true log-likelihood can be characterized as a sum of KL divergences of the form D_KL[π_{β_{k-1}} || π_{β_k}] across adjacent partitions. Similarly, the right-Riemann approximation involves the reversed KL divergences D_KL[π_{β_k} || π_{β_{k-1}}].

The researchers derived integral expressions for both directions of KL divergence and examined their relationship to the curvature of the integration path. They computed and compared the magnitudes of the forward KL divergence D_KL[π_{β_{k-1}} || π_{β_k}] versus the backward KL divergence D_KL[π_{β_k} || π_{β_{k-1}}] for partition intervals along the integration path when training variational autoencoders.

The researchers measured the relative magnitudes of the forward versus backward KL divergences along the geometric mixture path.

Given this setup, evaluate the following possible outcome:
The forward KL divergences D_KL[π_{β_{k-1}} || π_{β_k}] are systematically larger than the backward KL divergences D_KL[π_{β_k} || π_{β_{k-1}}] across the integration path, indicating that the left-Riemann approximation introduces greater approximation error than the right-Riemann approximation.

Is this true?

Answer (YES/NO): YES